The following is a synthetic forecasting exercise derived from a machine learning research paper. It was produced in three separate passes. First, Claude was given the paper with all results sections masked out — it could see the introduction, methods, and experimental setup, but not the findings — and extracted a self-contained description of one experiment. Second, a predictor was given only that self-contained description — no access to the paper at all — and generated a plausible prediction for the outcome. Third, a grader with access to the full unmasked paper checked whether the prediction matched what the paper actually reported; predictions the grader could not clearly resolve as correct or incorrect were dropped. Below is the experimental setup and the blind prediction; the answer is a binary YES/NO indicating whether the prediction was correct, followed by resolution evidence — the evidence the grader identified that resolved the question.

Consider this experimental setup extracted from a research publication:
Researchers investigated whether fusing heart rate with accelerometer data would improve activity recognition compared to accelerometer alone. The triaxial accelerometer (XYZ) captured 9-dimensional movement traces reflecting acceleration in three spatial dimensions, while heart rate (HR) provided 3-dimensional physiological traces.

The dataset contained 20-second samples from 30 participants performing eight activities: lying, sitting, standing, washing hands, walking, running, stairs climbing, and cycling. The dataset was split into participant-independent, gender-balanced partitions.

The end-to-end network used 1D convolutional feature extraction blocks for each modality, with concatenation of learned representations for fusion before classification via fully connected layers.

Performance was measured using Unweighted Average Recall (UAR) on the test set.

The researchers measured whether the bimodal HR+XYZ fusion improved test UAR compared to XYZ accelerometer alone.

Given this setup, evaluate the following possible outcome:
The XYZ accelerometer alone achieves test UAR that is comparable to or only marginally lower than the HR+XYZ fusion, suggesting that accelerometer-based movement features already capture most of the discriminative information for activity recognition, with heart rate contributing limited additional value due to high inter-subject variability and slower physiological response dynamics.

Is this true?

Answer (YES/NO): NO